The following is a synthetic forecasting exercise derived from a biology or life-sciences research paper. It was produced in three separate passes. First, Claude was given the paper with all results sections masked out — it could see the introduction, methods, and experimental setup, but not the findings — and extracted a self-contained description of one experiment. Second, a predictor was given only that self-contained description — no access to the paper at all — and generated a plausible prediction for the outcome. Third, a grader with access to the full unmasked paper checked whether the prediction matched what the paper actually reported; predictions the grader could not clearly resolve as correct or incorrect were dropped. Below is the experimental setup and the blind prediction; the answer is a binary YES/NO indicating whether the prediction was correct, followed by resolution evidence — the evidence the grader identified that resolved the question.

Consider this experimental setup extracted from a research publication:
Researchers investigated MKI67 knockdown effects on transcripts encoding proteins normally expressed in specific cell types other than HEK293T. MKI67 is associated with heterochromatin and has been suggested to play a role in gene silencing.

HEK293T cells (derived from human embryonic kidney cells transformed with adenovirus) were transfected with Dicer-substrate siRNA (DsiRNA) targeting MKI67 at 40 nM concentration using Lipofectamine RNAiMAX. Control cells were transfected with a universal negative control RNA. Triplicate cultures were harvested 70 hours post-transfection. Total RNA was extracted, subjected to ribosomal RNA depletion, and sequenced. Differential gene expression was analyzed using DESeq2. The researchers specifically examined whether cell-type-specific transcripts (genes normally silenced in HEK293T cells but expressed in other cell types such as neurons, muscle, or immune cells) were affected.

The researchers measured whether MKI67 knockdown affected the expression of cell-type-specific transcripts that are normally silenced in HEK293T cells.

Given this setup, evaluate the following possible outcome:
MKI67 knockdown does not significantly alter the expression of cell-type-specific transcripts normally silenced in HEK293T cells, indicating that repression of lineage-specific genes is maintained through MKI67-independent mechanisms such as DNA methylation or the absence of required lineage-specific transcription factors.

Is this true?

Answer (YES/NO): NO